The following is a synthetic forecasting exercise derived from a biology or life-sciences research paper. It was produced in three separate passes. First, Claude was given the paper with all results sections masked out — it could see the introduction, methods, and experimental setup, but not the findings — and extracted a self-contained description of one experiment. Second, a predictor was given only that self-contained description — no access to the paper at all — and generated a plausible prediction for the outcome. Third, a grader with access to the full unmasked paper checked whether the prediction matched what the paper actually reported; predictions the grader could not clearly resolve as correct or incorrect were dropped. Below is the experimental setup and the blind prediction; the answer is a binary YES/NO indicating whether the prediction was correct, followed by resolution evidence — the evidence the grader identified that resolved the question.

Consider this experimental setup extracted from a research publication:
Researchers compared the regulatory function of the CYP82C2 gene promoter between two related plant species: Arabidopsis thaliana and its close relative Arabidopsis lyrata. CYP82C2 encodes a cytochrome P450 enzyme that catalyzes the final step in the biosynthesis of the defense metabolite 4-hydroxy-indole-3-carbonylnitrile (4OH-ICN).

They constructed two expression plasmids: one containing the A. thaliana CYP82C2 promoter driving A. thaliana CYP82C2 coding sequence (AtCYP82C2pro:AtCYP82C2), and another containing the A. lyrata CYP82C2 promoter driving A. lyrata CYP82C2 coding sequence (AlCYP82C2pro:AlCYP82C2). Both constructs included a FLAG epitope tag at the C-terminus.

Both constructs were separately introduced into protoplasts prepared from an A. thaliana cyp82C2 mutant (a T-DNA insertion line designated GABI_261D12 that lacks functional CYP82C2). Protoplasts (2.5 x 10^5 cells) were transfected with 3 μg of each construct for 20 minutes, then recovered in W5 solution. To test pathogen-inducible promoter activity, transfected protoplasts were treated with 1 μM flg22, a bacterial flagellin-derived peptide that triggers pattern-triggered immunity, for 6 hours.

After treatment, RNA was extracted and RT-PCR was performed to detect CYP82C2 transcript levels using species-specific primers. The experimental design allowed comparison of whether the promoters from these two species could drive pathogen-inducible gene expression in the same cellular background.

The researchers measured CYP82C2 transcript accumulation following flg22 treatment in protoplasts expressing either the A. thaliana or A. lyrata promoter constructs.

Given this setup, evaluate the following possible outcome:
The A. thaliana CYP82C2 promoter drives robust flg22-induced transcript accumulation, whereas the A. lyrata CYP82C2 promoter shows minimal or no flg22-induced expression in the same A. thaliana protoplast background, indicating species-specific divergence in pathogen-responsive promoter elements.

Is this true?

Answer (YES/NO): YES